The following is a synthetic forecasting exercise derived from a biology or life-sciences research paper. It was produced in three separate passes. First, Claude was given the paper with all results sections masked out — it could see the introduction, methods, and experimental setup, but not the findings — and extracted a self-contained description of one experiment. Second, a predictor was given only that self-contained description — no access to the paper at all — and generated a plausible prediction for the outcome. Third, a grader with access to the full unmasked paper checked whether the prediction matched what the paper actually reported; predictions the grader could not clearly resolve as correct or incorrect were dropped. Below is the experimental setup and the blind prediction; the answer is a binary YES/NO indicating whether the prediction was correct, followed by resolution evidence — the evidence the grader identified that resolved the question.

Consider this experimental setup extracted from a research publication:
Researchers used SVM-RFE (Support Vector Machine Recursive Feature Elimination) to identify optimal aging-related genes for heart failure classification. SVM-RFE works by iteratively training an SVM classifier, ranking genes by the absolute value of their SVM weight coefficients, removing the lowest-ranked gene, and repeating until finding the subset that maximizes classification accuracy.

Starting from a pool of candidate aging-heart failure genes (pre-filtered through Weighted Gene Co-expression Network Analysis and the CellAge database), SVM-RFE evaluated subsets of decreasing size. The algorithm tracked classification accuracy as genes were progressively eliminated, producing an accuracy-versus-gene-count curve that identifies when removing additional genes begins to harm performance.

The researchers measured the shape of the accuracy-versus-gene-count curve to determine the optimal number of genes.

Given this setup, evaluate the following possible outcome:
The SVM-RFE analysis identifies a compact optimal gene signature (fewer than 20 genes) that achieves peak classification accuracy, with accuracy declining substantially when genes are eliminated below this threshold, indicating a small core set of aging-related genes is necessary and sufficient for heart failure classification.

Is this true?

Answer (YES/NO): NO